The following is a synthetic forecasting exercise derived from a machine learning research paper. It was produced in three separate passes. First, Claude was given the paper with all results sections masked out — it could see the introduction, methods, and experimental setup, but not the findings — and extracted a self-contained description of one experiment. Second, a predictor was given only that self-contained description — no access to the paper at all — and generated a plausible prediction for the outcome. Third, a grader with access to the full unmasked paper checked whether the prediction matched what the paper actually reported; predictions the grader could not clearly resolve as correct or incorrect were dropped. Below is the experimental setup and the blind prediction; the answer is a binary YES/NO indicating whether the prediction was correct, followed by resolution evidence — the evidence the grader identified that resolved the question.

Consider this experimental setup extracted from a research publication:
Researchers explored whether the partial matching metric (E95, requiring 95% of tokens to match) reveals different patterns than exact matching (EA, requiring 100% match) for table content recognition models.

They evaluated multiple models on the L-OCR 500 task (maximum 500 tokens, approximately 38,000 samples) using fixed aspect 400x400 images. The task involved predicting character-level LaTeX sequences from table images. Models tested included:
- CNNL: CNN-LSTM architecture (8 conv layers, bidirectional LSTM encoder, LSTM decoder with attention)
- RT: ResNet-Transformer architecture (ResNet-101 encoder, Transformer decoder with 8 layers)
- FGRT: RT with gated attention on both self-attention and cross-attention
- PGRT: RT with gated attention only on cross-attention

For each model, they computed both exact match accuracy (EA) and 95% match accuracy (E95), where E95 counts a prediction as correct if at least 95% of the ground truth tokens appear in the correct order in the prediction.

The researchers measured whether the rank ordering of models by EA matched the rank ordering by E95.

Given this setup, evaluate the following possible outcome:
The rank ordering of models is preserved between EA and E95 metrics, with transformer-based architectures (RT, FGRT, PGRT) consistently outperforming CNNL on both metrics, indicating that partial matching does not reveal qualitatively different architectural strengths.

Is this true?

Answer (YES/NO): NO